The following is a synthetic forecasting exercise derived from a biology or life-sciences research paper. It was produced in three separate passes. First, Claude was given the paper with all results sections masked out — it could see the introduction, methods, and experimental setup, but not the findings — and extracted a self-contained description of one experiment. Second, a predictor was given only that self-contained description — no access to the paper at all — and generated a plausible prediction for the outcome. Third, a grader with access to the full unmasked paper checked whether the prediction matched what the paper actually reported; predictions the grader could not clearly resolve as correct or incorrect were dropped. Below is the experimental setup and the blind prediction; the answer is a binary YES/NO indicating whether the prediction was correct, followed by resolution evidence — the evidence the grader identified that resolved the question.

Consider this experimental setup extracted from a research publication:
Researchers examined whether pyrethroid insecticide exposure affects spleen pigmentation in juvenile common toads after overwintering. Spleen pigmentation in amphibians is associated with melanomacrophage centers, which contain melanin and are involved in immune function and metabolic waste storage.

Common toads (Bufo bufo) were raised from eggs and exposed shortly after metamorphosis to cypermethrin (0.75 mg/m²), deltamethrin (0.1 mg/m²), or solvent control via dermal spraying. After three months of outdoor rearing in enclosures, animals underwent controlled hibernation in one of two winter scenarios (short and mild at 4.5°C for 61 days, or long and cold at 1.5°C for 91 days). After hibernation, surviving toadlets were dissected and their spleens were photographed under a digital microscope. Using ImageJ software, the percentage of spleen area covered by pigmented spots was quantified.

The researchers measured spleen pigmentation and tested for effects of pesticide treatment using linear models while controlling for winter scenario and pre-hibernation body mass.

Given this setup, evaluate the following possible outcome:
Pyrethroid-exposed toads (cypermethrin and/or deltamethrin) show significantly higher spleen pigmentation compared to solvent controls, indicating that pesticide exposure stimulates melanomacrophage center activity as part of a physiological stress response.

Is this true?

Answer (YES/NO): NO